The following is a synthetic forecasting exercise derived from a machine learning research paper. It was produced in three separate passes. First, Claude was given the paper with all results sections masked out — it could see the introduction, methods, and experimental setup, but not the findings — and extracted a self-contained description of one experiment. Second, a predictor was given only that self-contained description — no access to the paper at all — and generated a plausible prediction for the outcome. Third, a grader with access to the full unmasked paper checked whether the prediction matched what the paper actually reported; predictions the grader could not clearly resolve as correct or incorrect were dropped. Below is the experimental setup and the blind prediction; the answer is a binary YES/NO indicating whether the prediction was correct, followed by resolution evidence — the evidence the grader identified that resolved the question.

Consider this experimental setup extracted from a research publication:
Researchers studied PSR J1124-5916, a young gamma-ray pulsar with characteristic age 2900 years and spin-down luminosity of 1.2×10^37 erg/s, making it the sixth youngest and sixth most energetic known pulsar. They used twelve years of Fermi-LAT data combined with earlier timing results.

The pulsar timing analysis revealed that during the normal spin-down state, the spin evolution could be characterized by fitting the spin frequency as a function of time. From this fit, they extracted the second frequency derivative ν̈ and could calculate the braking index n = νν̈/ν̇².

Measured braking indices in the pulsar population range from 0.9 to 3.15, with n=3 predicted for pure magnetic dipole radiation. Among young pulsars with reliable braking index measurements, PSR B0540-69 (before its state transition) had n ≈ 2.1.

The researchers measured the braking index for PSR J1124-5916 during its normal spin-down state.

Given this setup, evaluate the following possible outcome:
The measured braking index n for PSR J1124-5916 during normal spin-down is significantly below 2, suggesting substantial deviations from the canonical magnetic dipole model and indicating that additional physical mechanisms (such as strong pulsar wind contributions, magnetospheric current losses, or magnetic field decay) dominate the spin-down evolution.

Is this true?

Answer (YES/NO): NO